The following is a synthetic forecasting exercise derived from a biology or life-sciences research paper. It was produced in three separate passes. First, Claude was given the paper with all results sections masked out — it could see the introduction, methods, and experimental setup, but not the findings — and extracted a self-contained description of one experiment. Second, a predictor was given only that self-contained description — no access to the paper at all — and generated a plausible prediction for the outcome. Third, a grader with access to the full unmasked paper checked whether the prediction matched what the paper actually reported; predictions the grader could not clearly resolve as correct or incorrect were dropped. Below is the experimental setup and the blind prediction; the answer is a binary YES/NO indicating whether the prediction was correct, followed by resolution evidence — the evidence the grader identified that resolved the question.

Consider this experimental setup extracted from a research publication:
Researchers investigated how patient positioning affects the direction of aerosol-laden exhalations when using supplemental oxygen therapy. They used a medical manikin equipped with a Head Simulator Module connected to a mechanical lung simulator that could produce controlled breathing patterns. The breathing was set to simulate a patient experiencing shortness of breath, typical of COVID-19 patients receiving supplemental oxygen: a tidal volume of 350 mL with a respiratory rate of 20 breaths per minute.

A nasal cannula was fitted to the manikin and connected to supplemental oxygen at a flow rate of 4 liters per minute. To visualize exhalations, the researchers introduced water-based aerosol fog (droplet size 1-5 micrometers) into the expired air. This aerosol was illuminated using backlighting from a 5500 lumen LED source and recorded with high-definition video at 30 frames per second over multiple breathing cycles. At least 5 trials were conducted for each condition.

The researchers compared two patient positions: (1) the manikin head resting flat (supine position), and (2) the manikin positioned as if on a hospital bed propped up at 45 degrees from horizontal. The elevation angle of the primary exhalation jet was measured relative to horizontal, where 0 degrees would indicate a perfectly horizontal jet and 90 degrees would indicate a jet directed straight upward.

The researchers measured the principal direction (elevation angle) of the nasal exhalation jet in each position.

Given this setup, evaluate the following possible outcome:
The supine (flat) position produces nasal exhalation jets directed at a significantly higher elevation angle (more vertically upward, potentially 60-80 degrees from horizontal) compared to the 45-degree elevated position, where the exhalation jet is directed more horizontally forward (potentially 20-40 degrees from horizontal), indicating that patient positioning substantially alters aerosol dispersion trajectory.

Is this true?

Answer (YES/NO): NO